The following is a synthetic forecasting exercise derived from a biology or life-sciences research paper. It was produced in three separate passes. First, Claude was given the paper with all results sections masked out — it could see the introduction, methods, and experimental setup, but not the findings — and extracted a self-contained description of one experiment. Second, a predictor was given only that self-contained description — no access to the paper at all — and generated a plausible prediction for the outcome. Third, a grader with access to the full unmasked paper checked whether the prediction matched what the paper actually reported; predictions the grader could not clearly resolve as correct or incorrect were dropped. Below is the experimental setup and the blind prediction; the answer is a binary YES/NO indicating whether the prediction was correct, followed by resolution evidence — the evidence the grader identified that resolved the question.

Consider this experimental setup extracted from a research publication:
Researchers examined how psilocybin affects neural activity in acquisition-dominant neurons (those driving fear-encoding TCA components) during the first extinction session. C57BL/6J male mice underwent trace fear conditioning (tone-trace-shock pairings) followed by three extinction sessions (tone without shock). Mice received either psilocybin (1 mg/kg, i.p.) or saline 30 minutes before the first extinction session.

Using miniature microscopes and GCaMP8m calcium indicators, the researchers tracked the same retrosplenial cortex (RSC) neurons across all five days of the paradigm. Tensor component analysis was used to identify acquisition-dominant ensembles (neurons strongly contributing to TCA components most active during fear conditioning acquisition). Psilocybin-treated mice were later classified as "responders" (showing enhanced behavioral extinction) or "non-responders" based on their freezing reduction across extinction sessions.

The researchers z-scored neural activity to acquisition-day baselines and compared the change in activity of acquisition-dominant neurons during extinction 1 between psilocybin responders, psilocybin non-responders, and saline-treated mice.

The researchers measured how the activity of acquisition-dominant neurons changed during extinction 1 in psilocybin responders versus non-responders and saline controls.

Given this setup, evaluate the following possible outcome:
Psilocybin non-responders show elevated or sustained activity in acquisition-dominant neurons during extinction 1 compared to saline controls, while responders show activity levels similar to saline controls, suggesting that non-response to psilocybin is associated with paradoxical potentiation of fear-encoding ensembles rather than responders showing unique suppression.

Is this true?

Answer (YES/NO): NO